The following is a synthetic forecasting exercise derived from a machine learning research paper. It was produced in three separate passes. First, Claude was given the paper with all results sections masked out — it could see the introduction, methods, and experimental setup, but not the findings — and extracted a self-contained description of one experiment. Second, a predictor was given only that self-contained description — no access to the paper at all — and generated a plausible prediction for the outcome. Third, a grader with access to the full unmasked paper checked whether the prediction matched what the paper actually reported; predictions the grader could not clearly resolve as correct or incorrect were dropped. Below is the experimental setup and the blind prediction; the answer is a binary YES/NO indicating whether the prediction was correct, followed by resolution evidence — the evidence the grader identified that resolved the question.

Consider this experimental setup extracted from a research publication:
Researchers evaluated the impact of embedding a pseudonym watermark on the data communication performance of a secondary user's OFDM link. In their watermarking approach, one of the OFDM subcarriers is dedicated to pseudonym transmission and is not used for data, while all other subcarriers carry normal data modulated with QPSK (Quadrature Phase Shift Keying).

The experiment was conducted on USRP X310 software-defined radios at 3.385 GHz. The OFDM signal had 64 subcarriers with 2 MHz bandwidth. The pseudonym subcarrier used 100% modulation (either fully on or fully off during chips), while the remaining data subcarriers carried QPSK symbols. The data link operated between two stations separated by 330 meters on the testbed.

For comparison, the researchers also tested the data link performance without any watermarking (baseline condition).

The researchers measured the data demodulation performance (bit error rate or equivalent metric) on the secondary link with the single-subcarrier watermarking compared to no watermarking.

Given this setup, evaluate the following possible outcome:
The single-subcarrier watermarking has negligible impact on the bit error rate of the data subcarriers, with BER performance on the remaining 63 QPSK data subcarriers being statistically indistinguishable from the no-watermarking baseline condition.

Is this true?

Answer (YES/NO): YES